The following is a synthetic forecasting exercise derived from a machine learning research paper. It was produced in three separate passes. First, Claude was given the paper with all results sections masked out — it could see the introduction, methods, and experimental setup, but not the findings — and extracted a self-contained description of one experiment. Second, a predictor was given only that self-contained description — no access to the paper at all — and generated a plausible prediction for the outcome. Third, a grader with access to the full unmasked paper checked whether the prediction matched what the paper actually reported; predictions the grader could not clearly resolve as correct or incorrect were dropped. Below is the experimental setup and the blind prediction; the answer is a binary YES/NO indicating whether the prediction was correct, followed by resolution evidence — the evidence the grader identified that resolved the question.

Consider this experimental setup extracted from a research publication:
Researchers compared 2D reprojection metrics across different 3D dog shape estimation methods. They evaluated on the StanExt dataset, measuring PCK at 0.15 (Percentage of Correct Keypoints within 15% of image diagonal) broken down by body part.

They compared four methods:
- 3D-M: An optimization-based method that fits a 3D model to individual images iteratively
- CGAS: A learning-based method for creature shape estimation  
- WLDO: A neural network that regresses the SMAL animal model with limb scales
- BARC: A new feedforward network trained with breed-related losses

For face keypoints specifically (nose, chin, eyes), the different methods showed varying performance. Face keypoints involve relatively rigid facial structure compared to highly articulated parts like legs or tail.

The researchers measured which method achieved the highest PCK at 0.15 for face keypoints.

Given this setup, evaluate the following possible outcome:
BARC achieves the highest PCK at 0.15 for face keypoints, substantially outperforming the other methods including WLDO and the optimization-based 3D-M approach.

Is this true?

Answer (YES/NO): NO